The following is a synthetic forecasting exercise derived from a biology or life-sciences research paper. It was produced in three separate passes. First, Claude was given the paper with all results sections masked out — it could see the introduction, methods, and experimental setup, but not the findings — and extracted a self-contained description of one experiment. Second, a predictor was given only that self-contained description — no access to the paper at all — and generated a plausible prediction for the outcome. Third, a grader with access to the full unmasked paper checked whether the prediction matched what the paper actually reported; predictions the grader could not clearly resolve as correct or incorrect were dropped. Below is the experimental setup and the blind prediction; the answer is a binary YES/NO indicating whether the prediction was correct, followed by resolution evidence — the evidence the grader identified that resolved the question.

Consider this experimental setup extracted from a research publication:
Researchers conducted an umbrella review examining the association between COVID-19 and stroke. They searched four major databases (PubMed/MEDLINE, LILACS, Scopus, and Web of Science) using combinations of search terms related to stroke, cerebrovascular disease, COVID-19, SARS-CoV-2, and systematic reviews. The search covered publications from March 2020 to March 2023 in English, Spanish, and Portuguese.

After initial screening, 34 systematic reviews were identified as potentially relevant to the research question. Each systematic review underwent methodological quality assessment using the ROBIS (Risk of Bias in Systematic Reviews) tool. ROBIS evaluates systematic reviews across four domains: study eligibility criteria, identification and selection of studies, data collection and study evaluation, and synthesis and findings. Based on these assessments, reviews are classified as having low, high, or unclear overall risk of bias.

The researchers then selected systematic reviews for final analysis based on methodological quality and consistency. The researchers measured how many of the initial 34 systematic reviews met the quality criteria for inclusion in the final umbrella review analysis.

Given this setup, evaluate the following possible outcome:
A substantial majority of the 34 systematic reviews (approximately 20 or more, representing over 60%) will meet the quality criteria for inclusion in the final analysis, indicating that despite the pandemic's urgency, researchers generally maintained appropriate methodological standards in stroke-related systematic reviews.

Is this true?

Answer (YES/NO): NO